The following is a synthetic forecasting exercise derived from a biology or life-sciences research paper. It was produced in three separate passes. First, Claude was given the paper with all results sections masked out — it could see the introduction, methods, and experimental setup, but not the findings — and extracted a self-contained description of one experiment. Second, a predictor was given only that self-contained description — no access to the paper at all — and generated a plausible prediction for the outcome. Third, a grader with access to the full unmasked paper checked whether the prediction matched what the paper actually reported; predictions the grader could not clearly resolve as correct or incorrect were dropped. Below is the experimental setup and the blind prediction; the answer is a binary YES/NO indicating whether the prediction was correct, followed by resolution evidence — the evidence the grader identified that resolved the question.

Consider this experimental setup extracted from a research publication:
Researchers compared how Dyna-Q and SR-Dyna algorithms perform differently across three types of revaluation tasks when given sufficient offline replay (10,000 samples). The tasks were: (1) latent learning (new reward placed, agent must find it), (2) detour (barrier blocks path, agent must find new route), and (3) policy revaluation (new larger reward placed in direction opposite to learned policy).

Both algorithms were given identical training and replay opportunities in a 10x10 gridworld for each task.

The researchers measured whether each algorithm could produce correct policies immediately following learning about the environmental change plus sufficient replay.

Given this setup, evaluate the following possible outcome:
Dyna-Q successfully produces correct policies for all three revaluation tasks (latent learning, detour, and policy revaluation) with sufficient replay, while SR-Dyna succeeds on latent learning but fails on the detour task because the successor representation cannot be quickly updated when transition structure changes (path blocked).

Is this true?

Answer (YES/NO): NO